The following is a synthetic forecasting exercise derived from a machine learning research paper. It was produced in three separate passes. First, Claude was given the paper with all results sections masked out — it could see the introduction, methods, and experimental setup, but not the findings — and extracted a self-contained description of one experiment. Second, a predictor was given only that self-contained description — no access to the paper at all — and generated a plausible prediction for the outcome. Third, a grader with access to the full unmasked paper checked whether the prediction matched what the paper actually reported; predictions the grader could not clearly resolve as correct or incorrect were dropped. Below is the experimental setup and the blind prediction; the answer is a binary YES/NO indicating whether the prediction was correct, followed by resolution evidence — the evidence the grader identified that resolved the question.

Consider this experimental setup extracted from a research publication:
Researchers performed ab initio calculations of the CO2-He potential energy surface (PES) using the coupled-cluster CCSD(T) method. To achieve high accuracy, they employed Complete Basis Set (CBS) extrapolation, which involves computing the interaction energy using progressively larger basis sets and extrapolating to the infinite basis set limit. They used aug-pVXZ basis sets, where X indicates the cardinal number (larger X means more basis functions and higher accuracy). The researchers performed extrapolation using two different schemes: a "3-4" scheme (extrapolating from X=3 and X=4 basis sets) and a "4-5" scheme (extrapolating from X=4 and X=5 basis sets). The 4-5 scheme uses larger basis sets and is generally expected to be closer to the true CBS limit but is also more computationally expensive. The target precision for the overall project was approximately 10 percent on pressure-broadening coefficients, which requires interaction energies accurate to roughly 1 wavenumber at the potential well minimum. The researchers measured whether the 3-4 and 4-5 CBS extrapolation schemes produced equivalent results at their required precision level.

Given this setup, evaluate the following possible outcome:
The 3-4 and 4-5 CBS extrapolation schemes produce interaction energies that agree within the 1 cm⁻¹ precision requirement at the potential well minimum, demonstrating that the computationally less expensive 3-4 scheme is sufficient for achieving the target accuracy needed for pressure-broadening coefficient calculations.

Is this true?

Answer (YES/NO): YES